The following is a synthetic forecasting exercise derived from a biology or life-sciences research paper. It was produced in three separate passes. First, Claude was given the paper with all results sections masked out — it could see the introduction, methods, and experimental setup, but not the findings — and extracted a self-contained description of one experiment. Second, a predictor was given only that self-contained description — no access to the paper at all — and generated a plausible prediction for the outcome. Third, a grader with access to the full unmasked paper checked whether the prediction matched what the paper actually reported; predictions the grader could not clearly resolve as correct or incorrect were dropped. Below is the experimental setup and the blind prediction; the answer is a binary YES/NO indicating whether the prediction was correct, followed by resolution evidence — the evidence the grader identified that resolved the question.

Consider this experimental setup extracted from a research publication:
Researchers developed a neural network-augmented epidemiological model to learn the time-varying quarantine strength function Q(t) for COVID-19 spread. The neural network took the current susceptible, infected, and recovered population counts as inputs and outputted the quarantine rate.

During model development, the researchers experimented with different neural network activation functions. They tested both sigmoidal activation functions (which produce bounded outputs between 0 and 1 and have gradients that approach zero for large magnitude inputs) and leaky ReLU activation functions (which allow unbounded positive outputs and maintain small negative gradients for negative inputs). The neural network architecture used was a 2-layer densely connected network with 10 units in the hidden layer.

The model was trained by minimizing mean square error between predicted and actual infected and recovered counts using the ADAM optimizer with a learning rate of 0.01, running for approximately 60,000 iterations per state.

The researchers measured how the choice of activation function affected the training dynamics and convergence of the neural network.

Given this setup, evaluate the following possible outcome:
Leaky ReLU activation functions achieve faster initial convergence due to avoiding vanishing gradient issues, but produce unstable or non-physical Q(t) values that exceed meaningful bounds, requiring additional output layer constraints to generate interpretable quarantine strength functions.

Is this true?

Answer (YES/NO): NO